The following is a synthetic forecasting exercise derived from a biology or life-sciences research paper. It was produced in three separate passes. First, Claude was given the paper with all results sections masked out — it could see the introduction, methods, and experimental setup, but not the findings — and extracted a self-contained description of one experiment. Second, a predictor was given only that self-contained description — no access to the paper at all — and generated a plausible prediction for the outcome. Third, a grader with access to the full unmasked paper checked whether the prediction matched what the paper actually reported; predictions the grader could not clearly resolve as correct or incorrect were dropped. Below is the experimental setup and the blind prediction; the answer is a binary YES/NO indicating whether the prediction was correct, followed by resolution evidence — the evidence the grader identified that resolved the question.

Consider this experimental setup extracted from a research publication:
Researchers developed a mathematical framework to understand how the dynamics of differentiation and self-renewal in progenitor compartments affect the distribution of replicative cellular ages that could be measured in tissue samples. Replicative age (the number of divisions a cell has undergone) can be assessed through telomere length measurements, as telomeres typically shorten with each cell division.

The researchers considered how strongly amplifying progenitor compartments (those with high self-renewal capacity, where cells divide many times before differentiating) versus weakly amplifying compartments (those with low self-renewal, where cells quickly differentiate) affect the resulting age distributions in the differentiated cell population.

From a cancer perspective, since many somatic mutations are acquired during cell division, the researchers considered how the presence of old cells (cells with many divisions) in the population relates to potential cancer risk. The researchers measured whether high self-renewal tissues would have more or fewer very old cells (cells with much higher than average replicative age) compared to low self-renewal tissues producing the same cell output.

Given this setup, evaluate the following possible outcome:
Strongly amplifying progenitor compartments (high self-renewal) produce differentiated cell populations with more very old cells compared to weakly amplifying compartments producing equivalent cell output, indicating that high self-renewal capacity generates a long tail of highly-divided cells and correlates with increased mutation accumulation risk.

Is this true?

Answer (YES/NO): YES